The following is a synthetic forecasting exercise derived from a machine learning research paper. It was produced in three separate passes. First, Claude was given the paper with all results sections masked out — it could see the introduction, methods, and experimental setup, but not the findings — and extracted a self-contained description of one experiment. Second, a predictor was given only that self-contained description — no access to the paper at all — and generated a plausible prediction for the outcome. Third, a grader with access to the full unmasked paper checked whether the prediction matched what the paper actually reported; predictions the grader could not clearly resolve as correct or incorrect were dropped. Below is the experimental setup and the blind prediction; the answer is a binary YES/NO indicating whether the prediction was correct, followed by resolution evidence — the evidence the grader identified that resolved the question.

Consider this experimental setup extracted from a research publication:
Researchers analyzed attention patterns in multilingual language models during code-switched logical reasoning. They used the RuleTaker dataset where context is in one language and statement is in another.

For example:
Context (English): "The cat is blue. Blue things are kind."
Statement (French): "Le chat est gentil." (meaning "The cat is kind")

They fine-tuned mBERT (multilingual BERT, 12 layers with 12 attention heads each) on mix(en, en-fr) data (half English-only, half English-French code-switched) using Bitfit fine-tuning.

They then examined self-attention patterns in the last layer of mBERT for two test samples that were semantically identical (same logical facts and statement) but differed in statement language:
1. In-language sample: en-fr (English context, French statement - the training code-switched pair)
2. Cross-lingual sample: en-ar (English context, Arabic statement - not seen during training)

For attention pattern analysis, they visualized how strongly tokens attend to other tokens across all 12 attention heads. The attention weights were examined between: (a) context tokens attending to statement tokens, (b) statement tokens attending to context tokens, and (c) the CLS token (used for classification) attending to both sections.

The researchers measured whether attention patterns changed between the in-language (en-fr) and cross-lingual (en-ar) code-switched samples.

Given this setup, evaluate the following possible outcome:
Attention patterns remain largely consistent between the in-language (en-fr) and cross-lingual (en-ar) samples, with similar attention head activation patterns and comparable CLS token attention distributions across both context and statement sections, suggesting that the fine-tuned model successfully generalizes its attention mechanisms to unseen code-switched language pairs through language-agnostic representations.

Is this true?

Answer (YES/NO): NO